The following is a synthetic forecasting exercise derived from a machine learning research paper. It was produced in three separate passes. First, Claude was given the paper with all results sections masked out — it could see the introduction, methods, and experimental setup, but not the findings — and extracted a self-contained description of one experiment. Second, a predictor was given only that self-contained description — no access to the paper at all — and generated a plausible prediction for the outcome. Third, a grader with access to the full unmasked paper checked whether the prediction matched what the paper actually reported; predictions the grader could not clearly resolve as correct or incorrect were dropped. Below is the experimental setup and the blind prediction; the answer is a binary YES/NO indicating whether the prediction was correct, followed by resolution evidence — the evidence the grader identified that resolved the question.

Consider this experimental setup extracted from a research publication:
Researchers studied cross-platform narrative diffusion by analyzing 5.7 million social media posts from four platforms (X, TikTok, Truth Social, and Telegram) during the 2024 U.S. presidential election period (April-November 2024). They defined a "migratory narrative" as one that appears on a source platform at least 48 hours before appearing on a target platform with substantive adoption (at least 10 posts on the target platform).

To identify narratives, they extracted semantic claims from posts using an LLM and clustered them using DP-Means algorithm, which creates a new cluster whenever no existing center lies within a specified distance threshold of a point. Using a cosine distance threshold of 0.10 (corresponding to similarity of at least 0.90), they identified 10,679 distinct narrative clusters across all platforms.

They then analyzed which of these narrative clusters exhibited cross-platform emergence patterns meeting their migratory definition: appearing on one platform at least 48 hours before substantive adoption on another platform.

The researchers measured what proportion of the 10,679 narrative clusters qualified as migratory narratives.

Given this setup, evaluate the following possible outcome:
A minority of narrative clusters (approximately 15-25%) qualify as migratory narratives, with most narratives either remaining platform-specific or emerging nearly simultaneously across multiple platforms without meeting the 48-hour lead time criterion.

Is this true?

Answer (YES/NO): NO